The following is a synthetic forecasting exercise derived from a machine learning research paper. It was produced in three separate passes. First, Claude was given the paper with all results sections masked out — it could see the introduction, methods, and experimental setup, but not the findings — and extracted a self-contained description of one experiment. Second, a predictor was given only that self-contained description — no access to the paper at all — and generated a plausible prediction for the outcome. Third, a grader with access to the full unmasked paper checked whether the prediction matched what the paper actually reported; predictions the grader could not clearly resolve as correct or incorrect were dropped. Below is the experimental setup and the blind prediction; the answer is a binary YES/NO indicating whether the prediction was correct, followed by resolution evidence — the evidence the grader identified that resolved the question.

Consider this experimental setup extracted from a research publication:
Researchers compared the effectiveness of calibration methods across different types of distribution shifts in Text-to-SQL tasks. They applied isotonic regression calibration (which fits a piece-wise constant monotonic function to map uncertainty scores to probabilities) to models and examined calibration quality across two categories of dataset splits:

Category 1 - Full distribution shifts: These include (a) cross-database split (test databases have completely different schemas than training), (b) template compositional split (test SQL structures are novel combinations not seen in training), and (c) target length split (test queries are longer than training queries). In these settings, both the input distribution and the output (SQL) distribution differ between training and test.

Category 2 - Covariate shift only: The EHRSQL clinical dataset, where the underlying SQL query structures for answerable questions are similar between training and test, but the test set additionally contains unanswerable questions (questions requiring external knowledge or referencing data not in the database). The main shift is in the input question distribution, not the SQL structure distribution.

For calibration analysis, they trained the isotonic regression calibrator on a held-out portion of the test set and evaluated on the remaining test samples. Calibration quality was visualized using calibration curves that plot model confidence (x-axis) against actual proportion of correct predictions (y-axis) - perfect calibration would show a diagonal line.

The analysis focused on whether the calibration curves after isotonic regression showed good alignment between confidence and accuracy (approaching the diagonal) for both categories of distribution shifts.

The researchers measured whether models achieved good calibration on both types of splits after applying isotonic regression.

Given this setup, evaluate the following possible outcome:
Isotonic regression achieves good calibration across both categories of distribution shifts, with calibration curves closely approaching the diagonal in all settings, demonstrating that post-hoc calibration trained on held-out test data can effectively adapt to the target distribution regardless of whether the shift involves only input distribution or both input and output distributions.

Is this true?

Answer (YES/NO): NO